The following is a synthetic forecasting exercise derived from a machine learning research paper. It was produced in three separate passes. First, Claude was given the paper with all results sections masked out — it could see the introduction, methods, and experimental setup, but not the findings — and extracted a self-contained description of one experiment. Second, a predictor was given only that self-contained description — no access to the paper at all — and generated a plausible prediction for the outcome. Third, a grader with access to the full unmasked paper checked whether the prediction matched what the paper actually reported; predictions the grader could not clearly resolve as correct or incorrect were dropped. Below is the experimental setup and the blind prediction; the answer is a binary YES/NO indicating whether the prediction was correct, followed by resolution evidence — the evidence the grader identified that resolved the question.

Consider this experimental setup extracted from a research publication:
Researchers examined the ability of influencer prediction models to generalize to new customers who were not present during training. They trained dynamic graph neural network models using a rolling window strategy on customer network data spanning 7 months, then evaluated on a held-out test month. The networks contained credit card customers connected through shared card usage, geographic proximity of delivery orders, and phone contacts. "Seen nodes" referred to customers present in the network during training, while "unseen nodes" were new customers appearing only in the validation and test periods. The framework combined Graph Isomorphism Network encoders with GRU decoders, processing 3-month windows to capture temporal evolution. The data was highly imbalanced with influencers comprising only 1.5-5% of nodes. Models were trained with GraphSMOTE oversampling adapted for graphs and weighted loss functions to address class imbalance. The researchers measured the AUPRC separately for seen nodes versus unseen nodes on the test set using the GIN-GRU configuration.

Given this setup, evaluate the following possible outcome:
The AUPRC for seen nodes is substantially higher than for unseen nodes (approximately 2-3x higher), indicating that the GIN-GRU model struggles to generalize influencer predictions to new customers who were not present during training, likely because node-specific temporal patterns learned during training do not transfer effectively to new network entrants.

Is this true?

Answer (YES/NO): NO